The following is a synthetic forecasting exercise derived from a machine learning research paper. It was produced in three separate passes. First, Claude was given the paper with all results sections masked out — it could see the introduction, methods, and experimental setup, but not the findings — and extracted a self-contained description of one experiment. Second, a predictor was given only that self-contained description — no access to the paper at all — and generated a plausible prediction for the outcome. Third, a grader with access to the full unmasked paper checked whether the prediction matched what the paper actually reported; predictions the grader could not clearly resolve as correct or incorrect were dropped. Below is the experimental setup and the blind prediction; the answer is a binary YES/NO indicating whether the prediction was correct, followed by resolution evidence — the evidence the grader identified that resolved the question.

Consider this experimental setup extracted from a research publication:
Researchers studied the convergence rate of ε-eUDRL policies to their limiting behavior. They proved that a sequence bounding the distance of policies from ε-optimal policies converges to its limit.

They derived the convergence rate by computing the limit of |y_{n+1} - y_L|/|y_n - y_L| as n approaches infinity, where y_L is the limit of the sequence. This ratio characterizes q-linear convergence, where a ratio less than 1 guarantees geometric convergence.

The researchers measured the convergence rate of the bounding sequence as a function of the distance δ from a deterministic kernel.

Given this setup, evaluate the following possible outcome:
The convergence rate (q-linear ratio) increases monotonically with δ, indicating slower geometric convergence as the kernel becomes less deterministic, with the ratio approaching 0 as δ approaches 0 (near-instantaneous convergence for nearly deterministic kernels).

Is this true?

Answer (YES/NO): NO